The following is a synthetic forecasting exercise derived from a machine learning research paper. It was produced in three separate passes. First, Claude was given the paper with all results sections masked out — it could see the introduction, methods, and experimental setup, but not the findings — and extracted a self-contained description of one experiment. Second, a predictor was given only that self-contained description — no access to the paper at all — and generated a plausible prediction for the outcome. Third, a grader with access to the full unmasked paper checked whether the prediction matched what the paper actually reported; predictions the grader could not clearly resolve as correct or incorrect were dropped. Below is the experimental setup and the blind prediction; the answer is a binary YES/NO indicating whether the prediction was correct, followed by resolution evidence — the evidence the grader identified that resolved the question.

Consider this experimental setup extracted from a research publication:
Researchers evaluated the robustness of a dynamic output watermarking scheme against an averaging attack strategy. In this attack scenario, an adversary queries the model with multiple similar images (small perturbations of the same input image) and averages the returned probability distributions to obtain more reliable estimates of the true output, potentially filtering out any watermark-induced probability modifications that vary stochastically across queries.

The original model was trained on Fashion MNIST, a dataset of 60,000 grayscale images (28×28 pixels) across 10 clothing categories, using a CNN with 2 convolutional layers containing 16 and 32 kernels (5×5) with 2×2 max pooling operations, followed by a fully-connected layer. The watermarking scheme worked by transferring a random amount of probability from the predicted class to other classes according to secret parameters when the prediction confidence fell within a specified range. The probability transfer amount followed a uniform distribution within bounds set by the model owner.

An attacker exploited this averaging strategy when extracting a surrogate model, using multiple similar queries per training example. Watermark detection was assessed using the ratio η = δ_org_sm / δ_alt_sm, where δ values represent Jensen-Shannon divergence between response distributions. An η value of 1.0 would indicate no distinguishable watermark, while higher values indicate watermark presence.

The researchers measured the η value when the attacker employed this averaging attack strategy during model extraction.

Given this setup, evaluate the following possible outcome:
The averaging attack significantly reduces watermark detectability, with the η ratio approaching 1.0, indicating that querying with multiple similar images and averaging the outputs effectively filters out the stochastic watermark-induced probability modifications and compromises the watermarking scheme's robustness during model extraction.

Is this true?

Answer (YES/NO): NO